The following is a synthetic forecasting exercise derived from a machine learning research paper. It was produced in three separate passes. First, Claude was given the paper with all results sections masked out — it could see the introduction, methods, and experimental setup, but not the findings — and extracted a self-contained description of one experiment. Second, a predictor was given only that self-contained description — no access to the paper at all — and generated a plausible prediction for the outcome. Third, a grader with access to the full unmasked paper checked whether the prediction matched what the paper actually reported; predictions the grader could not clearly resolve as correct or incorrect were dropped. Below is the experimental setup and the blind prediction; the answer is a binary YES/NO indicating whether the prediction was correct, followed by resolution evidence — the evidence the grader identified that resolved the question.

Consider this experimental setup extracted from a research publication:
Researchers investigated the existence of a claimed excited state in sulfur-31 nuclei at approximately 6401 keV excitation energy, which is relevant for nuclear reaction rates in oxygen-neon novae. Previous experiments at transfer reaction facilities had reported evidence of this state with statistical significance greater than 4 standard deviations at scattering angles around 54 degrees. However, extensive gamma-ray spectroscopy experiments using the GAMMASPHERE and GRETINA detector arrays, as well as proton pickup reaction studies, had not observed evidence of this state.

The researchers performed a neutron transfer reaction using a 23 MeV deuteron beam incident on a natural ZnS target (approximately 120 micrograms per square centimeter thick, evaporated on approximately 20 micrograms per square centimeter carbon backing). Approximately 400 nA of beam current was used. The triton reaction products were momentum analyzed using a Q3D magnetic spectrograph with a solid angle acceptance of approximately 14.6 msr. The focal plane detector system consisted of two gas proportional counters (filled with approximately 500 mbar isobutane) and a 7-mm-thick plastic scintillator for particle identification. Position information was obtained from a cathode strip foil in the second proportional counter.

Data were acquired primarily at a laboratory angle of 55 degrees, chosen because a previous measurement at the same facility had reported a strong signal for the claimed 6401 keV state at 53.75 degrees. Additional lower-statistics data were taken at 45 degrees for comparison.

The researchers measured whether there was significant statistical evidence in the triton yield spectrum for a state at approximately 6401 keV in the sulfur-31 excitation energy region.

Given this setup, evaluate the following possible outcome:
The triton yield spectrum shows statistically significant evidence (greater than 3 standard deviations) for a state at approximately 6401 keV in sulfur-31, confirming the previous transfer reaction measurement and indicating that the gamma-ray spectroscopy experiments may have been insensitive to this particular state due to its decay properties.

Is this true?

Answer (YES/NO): YES